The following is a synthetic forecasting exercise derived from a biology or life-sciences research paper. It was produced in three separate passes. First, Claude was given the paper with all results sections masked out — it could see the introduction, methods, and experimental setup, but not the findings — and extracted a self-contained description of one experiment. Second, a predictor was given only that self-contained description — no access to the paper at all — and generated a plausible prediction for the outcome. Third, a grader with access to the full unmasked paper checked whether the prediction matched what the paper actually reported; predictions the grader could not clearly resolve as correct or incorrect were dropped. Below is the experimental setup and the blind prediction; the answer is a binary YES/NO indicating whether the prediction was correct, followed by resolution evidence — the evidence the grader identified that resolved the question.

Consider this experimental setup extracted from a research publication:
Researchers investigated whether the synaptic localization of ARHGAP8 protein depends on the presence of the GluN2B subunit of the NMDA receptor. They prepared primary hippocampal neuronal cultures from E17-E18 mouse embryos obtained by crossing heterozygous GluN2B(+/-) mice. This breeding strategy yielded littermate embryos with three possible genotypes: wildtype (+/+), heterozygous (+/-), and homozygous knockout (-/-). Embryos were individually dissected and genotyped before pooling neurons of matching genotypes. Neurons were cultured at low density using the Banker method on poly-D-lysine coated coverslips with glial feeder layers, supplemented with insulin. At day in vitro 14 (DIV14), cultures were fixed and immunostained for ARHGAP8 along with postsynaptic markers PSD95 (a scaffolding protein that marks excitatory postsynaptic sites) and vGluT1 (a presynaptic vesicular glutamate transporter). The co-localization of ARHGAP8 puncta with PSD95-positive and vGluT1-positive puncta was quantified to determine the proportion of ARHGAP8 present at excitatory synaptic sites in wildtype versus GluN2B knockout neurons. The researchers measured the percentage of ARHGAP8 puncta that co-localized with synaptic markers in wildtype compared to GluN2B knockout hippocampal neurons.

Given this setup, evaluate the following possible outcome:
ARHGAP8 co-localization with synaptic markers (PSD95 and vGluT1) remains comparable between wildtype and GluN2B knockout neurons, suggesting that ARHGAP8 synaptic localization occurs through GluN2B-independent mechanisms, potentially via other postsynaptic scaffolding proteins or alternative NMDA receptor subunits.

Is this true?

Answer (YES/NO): NO